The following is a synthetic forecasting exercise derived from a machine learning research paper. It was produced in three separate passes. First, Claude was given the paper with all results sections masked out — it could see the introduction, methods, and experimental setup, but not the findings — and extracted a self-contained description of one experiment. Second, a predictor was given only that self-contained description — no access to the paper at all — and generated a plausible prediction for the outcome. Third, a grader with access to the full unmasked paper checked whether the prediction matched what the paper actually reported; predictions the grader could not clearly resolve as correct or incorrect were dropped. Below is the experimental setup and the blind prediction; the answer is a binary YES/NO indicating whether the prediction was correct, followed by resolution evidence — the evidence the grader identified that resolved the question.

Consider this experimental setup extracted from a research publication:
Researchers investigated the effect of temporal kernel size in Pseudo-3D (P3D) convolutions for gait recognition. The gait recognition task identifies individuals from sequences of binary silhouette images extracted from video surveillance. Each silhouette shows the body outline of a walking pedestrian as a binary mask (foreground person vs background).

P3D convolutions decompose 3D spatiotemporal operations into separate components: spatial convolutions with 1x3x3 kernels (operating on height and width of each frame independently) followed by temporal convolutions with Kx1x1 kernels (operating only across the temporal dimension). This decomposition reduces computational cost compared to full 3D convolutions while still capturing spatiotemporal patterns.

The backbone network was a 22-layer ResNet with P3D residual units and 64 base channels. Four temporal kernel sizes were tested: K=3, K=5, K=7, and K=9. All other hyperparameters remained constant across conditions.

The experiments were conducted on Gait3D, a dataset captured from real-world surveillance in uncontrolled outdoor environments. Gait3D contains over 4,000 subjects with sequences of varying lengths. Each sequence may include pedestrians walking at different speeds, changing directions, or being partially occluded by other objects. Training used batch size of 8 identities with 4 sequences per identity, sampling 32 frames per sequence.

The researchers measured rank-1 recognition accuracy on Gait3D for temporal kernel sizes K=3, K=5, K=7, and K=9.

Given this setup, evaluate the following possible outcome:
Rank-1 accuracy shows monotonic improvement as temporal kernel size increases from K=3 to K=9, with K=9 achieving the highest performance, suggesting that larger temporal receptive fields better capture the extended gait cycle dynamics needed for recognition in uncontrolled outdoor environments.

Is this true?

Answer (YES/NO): YES